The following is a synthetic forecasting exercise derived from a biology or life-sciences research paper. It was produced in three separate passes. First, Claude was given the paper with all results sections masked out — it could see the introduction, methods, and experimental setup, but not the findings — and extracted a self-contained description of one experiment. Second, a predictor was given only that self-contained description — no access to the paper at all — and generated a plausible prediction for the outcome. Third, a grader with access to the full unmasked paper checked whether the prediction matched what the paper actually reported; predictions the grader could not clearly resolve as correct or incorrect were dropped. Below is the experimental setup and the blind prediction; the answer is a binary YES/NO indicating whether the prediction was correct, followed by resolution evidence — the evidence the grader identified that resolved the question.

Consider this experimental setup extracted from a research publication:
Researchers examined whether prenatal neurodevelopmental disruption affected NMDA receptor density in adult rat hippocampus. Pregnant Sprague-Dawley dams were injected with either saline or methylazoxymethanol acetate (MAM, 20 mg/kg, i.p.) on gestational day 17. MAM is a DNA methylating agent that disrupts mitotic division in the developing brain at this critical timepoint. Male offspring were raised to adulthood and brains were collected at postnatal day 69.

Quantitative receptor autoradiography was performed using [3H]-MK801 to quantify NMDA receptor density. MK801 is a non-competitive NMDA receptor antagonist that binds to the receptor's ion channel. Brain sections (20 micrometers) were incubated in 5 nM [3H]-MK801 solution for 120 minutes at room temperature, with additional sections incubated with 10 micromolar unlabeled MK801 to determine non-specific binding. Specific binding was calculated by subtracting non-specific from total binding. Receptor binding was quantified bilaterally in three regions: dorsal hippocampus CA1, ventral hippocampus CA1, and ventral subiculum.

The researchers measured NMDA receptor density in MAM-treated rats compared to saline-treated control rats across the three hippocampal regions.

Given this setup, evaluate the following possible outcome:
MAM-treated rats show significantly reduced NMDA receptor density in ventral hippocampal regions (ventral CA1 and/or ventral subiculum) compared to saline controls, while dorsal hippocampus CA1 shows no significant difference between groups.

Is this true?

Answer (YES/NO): NO